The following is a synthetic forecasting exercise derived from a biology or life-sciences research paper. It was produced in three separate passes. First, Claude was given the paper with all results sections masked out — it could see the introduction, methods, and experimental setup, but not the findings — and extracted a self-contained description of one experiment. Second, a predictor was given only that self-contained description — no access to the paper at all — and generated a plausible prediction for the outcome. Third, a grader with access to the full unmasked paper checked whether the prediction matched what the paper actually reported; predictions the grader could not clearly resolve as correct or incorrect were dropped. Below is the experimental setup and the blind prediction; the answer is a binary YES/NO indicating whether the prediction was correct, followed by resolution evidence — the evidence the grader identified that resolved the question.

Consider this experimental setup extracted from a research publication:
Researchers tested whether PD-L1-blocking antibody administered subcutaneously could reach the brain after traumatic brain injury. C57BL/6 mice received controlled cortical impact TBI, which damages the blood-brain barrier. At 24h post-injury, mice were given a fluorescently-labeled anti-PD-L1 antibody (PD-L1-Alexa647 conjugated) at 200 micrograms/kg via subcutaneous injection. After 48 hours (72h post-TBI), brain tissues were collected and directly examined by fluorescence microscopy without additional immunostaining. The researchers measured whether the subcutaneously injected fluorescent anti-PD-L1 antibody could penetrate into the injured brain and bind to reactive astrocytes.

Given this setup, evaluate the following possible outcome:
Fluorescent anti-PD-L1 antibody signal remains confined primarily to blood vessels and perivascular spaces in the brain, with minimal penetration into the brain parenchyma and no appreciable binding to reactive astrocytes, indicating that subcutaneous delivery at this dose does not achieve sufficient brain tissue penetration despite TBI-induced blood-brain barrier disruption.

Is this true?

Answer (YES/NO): NO